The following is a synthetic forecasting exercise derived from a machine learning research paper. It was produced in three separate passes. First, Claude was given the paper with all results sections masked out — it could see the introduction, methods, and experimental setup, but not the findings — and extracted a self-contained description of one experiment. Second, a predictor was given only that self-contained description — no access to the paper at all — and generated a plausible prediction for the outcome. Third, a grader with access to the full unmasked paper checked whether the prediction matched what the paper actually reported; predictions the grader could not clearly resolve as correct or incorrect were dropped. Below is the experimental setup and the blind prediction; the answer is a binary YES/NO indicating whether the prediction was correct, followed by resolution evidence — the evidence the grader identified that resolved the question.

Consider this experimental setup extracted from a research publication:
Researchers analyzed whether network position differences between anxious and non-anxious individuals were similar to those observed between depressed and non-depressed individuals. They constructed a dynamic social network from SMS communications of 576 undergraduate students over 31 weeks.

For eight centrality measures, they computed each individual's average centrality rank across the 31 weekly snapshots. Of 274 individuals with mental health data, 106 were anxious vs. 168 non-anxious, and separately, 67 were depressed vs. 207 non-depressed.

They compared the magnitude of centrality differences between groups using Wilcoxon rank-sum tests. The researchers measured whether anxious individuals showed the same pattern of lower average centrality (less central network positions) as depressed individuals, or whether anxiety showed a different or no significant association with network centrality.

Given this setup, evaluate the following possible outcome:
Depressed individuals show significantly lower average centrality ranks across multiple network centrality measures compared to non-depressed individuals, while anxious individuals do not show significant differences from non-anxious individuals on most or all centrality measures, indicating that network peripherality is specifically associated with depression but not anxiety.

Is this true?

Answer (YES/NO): NO